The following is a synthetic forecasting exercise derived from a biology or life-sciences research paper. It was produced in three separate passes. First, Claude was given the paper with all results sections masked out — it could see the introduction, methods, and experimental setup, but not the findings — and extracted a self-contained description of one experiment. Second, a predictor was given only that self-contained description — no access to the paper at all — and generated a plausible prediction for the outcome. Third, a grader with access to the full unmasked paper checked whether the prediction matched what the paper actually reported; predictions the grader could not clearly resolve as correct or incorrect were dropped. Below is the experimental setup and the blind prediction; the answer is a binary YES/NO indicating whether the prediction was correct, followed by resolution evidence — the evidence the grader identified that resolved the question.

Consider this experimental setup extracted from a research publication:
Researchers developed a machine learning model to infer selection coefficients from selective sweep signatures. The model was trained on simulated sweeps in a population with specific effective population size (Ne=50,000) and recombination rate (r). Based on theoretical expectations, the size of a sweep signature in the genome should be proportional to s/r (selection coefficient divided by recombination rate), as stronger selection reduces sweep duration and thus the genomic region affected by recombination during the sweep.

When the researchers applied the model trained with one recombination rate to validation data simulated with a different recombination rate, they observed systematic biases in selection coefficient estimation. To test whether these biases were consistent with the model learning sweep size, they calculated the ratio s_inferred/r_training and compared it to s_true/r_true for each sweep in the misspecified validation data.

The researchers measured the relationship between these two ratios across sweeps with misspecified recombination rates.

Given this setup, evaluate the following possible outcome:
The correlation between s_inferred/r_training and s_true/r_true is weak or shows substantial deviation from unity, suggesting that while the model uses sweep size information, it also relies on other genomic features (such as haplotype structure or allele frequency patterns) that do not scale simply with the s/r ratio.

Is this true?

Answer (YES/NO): NO